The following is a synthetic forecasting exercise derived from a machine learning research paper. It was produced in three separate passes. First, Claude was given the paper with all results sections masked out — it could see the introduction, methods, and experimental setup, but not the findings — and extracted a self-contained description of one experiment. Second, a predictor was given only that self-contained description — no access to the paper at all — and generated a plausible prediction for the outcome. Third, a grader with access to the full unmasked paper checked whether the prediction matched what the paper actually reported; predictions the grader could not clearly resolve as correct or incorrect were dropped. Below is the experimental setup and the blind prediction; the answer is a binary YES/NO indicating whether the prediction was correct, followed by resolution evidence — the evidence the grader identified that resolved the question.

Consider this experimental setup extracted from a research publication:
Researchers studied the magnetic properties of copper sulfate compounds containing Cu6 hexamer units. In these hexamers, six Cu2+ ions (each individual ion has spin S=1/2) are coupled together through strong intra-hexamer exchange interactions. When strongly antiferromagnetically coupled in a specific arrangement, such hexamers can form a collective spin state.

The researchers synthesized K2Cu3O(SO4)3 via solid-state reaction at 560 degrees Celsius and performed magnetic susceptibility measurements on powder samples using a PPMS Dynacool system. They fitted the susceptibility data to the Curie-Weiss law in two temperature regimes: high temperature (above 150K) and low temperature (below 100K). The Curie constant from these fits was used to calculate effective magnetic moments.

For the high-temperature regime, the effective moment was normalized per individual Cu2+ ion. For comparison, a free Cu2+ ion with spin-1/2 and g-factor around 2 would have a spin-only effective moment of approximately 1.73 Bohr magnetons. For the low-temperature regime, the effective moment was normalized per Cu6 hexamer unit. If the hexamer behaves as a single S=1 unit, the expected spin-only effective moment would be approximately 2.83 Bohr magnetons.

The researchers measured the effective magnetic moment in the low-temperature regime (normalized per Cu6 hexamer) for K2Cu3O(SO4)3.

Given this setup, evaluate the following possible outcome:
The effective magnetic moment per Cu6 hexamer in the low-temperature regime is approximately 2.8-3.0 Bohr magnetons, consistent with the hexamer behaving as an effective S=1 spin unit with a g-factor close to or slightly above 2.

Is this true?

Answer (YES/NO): YES